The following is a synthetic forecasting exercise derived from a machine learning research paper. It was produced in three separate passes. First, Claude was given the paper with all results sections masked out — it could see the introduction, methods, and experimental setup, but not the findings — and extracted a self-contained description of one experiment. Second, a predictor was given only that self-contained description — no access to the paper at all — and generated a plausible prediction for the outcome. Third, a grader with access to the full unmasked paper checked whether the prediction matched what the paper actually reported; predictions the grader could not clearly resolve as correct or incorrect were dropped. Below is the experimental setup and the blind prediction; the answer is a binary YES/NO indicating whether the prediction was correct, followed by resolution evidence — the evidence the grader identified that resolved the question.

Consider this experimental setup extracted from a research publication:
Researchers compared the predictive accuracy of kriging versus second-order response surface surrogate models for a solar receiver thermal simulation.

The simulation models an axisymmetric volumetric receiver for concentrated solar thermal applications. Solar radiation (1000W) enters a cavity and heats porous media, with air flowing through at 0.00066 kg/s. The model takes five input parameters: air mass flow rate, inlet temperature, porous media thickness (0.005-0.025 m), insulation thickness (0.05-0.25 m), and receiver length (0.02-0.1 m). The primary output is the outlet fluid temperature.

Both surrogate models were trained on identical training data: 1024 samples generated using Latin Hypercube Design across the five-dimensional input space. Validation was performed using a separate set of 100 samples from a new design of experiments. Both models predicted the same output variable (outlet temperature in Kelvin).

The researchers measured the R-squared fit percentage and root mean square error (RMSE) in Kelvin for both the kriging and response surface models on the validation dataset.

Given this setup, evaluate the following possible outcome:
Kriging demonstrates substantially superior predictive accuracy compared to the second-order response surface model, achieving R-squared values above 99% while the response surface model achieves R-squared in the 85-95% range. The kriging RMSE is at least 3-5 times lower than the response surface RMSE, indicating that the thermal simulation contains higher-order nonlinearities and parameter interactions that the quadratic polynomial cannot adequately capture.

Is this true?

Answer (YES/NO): NO